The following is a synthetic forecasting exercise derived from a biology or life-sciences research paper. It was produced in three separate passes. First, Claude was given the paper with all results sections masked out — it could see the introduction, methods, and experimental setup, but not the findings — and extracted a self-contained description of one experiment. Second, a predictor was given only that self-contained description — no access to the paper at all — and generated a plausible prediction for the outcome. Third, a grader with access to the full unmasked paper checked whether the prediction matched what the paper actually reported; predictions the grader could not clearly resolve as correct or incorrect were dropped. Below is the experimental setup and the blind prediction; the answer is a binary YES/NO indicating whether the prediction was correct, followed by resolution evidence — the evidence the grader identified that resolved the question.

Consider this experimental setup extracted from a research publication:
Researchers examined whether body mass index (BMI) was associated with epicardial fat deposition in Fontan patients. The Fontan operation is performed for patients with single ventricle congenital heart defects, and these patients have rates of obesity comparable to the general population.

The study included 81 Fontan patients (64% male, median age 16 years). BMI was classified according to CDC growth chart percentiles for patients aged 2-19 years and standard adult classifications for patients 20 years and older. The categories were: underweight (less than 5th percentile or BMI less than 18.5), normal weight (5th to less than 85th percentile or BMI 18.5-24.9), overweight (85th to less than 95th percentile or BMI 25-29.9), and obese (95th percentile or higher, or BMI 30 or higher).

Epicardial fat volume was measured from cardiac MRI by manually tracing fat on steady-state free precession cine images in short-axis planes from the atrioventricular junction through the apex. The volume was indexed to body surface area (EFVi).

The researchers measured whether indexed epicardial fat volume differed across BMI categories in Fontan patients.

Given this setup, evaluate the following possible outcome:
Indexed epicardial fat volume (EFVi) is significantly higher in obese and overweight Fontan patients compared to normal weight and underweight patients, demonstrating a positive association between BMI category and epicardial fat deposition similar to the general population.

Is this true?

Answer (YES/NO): YES